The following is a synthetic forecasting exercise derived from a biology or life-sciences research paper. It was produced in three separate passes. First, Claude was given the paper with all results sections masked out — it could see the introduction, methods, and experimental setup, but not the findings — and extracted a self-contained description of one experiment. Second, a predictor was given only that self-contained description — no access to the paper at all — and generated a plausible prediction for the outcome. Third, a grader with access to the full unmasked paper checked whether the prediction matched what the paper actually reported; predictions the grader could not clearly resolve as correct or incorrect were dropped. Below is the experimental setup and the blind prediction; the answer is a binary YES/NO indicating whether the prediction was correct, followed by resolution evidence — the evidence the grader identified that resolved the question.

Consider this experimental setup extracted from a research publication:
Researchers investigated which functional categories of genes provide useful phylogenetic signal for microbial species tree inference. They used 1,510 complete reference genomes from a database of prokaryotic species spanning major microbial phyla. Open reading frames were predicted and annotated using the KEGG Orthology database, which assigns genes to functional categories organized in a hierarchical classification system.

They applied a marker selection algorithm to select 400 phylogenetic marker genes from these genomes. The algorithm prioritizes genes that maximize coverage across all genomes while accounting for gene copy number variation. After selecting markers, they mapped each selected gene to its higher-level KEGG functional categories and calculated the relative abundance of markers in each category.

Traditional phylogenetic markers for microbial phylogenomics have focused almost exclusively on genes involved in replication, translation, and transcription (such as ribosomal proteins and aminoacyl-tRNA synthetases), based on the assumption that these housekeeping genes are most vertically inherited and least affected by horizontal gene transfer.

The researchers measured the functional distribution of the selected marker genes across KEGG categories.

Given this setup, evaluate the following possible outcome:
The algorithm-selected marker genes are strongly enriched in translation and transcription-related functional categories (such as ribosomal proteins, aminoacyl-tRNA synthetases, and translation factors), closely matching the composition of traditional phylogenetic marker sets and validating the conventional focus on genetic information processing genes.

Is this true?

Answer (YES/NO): NO